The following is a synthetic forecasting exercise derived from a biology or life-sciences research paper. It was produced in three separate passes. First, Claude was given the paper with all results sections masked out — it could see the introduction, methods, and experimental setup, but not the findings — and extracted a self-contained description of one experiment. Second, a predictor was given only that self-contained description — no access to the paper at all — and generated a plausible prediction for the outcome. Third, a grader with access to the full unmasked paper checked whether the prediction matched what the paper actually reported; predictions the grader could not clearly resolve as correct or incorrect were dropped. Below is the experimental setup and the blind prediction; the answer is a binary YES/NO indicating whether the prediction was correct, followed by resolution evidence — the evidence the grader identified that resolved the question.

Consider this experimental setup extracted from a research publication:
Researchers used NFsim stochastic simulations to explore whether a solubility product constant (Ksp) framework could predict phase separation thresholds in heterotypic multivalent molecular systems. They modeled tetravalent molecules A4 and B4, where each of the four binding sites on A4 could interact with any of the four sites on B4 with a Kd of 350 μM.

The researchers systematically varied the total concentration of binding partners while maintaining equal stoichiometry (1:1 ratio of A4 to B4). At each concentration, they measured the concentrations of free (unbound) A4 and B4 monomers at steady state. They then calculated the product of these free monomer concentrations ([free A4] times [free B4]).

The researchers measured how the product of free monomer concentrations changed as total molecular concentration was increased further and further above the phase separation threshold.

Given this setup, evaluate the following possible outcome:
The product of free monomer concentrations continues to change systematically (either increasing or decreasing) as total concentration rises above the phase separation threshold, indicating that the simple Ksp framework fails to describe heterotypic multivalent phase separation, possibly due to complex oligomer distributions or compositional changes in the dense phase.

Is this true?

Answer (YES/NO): NO